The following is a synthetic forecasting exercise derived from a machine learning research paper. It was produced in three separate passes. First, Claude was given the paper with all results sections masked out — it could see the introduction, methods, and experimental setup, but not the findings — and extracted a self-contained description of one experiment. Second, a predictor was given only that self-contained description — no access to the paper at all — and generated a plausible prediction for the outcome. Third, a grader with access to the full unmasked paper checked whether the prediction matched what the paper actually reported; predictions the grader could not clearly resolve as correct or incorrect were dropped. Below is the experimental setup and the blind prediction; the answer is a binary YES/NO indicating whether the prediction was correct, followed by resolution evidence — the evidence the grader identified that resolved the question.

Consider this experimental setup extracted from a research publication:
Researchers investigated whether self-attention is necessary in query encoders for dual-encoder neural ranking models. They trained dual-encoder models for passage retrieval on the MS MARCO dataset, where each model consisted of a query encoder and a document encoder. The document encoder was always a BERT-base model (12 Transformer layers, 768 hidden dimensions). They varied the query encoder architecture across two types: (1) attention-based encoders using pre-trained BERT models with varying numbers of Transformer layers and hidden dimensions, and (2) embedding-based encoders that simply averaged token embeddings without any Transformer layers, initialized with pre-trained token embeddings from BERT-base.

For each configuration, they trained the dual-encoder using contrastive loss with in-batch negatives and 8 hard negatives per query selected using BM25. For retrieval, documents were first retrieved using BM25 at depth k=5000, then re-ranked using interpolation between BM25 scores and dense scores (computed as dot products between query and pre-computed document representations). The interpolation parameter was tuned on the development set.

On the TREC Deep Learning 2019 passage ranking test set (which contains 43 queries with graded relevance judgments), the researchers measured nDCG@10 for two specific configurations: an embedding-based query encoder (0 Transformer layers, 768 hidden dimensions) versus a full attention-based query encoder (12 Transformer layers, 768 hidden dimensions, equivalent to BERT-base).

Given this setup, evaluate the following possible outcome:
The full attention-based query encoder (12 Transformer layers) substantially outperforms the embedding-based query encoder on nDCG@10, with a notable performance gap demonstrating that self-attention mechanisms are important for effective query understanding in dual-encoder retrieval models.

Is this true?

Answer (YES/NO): NO